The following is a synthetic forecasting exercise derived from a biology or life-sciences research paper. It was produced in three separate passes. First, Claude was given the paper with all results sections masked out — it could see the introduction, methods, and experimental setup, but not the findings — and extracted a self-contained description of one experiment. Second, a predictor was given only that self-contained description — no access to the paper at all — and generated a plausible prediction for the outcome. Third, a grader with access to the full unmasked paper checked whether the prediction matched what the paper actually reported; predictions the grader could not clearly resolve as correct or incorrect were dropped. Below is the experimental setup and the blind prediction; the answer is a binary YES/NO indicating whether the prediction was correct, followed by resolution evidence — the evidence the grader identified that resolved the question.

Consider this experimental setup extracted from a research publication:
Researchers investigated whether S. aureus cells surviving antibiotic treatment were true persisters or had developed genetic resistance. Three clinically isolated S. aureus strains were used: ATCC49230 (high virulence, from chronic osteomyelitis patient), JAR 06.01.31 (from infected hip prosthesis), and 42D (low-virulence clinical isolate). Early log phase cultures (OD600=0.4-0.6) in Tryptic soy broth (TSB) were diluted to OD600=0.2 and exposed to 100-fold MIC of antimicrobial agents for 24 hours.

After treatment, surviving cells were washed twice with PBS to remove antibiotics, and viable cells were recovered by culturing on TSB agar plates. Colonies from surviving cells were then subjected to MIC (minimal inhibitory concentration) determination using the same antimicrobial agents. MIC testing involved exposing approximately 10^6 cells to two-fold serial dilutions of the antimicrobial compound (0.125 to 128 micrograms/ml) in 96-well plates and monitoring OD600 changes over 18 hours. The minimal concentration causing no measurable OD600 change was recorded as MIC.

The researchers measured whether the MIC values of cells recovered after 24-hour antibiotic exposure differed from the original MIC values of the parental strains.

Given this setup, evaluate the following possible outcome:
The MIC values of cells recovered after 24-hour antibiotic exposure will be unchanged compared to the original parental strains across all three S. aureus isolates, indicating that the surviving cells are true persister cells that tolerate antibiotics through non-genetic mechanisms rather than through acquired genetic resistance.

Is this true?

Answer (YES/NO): YES